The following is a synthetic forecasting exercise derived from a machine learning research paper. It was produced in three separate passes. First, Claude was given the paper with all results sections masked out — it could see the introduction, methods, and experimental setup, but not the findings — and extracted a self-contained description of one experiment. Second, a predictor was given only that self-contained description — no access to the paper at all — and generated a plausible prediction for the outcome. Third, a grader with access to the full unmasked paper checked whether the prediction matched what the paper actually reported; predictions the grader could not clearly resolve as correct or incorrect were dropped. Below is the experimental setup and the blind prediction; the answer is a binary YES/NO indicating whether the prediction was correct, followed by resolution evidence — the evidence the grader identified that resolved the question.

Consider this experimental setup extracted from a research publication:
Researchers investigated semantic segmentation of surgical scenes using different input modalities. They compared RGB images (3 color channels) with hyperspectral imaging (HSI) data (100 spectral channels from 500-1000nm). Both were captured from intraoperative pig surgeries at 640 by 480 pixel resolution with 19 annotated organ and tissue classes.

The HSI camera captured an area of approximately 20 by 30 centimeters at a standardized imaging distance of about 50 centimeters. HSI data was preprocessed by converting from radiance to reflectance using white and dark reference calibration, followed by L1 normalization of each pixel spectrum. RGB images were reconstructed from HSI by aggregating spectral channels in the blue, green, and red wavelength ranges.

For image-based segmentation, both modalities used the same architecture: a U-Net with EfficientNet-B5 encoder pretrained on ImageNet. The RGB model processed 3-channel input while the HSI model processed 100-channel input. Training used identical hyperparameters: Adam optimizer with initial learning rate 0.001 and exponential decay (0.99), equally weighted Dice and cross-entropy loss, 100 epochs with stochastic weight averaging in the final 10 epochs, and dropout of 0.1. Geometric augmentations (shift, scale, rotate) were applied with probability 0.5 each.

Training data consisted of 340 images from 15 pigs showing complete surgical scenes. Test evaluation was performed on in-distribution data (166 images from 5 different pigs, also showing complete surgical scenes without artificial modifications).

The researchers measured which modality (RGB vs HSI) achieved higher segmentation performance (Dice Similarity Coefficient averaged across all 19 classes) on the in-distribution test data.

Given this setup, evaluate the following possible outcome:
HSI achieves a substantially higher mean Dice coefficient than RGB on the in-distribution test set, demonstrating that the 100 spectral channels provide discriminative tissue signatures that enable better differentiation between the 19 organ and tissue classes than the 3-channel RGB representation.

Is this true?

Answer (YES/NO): NO